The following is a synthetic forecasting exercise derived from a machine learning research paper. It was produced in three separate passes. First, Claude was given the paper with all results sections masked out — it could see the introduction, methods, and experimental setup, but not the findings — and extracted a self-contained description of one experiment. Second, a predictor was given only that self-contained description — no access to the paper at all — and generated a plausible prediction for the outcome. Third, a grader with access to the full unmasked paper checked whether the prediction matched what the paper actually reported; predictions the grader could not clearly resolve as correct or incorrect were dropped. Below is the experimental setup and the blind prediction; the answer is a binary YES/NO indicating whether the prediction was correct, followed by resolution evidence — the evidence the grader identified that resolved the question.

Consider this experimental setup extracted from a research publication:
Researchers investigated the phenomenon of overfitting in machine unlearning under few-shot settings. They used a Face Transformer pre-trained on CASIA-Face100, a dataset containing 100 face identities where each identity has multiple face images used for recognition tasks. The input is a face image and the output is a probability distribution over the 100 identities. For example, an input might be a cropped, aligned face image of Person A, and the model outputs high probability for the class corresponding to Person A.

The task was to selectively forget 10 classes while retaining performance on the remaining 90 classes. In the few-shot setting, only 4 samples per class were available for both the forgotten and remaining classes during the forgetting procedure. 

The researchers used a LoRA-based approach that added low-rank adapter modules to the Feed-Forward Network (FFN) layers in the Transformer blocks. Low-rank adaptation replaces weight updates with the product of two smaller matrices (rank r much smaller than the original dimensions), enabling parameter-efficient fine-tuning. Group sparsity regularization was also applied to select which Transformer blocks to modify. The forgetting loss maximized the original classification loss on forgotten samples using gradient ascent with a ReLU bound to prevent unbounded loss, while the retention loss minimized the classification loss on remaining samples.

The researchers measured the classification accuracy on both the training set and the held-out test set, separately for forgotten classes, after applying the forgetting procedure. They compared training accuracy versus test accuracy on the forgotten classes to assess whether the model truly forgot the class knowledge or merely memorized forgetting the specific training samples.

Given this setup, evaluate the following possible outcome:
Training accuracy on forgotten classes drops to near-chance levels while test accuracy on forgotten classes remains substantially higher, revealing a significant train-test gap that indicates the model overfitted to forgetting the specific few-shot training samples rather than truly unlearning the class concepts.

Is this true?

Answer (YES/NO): YES